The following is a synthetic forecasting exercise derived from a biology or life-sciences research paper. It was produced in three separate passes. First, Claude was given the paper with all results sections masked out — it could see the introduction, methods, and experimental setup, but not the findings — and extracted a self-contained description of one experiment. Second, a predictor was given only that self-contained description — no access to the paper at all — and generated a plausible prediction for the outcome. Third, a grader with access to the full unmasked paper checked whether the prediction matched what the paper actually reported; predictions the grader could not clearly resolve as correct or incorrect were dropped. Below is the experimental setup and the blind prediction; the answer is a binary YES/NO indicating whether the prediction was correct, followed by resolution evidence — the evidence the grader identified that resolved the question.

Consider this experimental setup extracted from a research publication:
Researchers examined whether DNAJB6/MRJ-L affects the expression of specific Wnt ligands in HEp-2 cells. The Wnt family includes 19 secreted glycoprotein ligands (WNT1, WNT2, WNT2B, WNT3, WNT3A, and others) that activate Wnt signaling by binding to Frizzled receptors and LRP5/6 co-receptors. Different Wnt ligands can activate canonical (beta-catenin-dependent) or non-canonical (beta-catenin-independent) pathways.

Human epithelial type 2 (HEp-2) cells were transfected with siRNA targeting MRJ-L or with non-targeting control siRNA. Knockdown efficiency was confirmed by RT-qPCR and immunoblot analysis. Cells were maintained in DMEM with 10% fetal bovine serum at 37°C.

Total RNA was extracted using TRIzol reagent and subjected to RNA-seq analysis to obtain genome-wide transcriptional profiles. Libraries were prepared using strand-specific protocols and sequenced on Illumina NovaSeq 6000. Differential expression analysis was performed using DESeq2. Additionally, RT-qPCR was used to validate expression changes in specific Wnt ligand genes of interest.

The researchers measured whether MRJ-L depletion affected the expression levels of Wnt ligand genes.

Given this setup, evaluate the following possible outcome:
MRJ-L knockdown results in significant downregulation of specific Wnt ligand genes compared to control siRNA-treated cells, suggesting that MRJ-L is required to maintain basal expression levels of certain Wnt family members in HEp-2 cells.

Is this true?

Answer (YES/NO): YES